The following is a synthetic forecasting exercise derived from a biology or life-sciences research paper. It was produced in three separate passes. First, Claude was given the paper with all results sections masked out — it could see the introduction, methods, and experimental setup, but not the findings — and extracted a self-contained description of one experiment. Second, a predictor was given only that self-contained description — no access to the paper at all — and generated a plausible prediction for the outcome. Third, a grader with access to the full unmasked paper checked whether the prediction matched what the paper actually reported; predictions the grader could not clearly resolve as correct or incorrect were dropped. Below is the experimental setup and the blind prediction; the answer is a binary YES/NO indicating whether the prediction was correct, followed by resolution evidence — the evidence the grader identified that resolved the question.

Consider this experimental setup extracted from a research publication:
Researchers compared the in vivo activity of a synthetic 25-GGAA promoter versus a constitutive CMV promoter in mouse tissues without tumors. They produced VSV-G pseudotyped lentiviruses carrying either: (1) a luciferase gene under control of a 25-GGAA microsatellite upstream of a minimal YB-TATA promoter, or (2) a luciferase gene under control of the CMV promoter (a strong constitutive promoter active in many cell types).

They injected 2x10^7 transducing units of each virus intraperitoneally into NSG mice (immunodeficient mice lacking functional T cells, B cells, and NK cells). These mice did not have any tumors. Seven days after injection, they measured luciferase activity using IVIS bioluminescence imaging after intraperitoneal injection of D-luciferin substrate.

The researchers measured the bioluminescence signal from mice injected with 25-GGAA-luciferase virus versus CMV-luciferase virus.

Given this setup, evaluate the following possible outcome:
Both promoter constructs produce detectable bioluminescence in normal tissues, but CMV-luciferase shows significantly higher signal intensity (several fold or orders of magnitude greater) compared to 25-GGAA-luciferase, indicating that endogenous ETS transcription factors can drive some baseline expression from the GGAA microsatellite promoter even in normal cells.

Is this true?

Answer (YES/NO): NO